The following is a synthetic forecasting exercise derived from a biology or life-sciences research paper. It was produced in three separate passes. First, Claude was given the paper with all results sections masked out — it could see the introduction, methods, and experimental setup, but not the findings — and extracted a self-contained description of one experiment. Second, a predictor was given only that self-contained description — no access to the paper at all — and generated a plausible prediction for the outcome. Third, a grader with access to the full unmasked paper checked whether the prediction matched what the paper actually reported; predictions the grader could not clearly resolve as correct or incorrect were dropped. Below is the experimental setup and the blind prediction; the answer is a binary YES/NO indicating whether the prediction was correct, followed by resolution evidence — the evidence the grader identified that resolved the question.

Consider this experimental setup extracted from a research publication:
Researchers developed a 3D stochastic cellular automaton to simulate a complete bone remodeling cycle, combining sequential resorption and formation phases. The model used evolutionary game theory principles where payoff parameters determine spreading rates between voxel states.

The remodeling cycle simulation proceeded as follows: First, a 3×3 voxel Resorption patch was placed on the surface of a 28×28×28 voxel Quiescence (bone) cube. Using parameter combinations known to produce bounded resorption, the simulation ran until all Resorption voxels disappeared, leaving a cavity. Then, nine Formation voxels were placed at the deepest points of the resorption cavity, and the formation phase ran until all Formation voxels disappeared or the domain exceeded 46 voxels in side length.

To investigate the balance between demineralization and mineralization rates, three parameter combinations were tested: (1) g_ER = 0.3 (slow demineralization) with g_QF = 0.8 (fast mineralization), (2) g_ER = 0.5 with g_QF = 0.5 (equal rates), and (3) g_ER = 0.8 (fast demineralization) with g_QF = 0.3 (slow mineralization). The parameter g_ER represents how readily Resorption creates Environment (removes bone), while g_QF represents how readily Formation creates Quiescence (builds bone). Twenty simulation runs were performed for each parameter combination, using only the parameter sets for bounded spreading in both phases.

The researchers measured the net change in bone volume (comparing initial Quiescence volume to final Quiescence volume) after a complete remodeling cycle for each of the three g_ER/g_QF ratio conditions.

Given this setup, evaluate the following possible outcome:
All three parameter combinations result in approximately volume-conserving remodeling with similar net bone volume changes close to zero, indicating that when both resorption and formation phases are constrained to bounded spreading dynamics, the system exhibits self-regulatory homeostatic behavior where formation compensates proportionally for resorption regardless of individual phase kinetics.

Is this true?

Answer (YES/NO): NO